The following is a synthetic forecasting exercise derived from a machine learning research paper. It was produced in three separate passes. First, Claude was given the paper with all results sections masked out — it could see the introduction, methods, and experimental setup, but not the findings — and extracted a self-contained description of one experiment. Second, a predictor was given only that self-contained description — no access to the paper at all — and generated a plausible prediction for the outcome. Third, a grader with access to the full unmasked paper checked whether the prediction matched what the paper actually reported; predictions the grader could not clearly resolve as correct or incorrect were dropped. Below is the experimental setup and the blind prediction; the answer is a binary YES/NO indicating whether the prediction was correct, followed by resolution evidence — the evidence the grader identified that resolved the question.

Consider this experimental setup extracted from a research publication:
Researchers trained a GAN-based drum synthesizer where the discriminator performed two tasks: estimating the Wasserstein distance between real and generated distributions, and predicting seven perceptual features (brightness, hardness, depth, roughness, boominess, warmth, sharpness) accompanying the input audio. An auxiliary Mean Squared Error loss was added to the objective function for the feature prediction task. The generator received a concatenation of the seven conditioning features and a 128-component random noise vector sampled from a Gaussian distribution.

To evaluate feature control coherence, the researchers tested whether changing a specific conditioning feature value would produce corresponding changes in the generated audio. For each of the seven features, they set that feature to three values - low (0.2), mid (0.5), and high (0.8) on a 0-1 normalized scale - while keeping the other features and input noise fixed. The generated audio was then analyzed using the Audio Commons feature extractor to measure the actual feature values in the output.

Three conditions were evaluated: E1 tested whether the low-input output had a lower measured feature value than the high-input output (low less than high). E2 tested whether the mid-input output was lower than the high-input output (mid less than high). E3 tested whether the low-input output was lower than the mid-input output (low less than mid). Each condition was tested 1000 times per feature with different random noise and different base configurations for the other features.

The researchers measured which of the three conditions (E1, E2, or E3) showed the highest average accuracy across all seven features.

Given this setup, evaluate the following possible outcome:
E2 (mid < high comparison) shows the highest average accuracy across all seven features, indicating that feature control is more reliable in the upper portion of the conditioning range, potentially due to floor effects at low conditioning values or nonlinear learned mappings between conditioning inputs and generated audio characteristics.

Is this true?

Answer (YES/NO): NO